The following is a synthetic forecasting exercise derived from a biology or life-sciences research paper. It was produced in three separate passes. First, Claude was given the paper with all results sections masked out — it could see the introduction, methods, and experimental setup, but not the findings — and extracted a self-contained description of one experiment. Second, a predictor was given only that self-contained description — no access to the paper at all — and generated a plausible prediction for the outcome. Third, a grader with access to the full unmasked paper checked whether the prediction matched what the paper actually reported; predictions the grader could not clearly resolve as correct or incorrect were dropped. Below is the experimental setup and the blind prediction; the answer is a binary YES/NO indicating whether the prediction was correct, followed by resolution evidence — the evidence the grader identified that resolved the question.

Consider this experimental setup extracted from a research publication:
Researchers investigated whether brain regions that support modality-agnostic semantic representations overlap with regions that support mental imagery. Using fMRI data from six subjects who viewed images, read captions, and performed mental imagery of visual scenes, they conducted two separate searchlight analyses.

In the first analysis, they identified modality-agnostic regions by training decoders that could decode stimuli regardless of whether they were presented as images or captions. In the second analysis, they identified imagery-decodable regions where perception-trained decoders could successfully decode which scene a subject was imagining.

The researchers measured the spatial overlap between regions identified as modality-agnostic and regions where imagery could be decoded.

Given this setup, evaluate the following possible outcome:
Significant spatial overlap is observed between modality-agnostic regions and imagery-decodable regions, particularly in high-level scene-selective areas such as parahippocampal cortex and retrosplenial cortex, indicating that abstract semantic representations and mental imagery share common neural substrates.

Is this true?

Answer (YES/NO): NO